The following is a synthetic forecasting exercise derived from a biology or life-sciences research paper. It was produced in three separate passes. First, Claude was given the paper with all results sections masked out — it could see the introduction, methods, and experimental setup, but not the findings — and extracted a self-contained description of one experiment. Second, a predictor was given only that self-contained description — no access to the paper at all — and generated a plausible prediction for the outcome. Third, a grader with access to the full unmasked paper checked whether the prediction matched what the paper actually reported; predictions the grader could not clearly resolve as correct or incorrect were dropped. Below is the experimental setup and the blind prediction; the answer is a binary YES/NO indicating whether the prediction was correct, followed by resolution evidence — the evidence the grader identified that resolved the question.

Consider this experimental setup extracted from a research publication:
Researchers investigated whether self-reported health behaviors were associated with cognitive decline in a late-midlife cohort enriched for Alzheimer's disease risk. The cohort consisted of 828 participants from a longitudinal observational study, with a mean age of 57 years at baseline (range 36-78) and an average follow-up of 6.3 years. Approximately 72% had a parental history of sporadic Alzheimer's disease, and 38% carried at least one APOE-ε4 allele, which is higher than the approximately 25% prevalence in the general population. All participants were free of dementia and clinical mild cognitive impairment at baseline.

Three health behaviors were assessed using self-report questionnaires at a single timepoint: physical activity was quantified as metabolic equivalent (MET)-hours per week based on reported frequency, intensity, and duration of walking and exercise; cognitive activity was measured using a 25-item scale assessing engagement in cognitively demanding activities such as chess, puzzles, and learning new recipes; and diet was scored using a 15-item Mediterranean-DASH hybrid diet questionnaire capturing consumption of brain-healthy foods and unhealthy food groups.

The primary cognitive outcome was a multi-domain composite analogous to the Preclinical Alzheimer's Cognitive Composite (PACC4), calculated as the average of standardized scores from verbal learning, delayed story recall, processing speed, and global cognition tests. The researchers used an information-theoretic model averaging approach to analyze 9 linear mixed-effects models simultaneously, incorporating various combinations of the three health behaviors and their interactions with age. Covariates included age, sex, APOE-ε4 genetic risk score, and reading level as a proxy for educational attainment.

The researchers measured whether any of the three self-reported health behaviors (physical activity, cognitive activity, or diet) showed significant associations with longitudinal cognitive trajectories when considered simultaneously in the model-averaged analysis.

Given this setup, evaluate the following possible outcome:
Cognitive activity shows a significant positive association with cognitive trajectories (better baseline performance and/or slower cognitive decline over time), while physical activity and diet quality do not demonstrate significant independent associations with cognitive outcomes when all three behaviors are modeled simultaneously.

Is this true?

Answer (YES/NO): NO